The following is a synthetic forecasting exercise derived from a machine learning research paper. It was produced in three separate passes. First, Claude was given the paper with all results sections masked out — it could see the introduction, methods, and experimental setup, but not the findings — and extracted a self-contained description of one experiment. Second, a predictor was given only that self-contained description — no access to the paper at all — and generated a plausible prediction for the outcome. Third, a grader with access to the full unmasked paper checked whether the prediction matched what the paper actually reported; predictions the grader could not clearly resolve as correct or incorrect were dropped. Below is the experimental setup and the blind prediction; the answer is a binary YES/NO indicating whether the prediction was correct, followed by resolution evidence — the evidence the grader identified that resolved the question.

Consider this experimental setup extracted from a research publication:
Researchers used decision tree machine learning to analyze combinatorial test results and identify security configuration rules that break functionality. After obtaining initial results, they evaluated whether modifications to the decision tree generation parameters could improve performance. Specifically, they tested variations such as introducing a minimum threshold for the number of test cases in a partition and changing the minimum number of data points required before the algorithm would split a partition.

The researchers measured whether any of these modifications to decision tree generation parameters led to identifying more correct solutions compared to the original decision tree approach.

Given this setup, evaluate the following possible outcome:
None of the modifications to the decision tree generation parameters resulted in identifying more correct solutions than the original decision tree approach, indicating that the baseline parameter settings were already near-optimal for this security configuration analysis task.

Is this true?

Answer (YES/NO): YES